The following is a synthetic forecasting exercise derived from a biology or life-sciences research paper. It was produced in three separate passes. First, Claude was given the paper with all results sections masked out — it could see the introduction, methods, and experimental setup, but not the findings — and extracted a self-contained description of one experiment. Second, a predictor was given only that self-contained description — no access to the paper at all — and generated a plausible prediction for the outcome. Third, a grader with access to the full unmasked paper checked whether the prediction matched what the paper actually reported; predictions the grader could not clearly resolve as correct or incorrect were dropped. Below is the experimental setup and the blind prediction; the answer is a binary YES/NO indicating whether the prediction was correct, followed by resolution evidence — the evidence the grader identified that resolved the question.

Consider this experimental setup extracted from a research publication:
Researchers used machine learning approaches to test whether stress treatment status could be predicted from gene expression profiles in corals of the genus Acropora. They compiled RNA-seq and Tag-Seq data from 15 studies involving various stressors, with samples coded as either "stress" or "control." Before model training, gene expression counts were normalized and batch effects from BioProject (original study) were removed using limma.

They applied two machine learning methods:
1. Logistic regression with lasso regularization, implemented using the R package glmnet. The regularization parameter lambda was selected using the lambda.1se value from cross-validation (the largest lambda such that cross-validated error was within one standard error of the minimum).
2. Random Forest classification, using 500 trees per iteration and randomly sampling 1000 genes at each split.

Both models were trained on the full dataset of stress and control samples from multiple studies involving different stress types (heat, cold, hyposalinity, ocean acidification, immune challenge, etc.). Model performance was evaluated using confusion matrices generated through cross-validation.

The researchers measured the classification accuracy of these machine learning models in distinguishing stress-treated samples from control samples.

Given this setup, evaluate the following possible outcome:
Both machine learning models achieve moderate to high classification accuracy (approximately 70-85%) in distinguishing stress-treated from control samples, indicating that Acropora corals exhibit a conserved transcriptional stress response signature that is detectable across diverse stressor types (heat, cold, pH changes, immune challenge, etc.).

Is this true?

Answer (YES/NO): YES